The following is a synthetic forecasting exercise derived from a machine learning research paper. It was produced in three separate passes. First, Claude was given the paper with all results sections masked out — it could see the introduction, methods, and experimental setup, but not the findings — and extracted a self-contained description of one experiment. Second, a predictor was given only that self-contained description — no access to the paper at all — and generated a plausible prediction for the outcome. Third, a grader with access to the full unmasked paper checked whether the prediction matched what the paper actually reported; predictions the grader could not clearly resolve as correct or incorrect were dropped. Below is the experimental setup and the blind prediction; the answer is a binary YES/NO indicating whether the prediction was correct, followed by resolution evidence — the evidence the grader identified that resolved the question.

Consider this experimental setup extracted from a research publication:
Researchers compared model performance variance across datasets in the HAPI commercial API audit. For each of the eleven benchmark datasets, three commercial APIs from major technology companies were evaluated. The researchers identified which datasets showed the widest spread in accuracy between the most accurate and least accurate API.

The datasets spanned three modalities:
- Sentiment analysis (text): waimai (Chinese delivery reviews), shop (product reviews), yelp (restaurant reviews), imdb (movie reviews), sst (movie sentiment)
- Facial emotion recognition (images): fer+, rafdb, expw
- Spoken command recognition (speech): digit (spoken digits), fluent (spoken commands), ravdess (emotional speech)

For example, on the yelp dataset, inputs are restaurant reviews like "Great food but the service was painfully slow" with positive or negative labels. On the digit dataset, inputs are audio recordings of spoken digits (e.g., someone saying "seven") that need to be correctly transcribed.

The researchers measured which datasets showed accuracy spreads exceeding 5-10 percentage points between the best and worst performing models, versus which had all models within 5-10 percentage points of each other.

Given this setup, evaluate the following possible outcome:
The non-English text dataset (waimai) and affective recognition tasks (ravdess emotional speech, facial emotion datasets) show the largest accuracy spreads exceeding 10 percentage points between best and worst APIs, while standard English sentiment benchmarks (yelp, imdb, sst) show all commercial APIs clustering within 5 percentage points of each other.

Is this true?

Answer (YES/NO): NO